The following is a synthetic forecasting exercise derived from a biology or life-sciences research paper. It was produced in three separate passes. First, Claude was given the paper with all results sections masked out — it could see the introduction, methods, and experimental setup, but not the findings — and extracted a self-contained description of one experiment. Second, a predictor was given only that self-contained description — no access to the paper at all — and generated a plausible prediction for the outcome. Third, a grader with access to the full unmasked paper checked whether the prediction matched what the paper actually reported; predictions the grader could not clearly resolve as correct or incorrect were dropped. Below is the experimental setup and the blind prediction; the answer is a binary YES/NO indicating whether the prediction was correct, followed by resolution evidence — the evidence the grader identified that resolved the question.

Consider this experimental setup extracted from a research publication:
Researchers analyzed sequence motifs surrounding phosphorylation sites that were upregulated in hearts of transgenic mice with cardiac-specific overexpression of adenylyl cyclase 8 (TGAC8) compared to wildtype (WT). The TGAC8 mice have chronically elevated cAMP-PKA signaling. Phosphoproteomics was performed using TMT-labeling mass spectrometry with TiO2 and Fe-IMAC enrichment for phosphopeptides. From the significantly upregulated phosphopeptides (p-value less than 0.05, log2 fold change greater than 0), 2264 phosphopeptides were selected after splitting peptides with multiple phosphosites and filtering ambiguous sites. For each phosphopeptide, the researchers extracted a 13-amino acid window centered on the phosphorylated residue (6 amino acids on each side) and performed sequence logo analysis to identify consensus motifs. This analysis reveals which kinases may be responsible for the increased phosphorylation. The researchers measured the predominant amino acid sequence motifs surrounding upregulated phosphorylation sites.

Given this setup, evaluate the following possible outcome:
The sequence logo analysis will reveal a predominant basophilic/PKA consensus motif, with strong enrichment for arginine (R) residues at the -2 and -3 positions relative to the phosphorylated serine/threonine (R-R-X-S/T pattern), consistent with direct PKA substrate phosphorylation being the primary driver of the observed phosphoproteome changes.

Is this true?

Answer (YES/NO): YES